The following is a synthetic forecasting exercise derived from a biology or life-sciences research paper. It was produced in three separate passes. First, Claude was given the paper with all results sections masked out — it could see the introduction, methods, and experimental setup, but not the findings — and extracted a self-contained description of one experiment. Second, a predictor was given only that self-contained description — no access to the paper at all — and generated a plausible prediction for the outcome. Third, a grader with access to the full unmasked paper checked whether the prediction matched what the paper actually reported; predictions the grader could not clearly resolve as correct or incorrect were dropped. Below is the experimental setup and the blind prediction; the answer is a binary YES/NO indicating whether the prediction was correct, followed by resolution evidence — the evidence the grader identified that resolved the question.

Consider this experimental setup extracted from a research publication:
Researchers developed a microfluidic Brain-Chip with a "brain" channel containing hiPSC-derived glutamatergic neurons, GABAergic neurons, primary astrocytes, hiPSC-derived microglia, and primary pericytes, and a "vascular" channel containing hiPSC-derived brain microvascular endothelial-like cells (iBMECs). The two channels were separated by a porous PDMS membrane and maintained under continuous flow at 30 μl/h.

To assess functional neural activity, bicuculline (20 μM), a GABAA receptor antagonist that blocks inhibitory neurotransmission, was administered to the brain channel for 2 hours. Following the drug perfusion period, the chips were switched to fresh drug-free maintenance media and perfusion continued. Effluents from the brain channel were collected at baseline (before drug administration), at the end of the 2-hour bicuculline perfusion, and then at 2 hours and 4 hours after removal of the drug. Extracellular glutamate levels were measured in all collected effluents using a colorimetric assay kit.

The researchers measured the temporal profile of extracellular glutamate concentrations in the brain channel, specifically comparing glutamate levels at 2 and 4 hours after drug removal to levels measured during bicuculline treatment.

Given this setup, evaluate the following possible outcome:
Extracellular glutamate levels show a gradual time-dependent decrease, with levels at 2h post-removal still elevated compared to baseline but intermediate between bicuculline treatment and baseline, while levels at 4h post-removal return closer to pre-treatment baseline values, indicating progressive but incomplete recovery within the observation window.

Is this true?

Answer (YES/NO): NO